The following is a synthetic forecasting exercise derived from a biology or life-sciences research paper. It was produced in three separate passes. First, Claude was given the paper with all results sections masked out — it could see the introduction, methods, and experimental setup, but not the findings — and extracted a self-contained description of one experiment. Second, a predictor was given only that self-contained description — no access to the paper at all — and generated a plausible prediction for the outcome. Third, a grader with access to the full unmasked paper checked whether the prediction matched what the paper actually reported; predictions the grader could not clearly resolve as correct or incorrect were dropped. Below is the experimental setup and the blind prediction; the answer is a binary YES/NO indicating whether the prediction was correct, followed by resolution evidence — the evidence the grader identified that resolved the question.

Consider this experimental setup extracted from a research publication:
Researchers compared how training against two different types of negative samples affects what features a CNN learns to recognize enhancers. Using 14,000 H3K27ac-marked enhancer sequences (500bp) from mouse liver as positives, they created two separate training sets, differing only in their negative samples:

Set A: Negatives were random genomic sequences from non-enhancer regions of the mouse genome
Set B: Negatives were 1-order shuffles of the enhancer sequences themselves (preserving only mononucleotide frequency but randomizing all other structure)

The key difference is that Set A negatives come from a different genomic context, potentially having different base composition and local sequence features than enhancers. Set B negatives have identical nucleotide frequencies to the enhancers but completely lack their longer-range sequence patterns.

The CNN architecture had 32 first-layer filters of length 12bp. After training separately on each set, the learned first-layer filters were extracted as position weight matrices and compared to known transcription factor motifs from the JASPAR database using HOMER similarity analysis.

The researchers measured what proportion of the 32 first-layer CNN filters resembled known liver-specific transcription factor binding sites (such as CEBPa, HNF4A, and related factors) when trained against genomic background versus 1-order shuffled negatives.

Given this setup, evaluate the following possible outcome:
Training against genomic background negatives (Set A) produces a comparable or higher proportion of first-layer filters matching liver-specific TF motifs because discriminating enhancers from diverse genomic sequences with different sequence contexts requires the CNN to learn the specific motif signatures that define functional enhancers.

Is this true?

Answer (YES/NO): NO